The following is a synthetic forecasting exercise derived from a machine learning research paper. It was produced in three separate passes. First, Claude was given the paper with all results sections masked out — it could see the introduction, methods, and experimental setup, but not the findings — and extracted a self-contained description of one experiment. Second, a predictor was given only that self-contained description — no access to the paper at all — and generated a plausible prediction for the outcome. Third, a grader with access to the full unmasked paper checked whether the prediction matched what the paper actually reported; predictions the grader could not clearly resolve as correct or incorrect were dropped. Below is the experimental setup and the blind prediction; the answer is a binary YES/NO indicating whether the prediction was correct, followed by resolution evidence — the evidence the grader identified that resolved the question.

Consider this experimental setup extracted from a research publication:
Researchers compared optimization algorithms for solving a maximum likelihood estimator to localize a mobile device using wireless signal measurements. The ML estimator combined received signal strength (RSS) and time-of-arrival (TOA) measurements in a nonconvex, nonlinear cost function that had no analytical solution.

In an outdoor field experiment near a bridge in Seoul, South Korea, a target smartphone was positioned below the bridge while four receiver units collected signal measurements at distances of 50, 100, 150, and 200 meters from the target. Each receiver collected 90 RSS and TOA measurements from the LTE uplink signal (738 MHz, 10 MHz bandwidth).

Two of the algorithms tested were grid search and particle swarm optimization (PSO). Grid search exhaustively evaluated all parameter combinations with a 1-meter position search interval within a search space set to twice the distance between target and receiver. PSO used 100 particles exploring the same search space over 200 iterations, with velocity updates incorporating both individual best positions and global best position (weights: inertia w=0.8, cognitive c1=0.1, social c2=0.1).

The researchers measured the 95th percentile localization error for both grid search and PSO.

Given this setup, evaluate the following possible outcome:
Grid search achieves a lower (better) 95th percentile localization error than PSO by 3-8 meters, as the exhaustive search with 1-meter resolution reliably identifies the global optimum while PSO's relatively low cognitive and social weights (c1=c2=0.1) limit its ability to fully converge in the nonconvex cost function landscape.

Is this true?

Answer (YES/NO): NO